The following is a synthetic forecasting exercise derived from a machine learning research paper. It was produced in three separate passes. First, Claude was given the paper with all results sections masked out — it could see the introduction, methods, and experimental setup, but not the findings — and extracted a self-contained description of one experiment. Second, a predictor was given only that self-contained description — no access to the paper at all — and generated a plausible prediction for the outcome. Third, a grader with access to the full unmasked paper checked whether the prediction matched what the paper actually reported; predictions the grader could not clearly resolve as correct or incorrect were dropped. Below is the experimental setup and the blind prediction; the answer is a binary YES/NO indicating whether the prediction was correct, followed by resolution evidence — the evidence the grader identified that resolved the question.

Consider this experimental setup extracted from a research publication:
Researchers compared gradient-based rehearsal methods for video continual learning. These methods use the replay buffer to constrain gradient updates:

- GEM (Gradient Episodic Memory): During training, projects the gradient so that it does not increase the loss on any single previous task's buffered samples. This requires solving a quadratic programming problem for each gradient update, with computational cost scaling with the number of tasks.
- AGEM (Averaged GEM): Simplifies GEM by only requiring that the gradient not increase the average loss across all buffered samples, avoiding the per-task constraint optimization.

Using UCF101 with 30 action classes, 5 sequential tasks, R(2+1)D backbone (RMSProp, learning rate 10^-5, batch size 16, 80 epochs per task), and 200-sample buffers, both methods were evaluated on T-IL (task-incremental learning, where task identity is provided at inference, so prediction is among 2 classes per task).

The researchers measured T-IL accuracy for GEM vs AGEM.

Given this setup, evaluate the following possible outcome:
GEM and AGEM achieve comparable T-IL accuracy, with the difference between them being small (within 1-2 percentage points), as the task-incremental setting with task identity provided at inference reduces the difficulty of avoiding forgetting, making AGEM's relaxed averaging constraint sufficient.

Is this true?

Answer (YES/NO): NO